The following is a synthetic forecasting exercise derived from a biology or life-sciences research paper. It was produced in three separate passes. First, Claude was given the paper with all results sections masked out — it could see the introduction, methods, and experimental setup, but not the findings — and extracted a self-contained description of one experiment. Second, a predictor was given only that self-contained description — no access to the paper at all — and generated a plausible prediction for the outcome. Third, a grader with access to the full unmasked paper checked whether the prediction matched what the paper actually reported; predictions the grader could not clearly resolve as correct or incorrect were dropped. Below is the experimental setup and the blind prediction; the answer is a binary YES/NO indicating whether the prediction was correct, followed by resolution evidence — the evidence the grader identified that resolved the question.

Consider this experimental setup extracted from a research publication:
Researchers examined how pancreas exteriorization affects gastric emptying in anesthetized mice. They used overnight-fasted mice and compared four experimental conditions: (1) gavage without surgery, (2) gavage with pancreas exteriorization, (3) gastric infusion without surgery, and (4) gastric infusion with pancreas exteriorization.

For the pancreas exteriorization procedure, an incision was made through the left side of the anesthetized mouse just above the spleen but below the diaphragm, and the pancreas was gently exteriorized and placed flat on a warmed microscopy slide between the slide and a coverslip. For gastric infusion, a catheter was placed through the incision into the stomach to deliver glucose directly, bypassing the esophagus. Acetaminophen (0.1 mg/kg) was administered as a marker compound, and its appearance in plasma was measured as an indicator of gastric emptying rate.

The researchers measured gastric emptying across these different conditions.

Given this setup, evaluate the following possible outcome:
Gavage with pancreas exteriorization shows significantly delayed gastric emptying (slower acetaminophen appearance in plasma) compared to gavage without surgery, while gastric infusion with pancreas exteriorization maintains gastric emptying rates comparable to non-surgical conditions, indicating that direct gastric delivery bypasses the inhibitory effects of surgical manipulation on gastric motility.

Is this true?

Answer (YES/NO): NO